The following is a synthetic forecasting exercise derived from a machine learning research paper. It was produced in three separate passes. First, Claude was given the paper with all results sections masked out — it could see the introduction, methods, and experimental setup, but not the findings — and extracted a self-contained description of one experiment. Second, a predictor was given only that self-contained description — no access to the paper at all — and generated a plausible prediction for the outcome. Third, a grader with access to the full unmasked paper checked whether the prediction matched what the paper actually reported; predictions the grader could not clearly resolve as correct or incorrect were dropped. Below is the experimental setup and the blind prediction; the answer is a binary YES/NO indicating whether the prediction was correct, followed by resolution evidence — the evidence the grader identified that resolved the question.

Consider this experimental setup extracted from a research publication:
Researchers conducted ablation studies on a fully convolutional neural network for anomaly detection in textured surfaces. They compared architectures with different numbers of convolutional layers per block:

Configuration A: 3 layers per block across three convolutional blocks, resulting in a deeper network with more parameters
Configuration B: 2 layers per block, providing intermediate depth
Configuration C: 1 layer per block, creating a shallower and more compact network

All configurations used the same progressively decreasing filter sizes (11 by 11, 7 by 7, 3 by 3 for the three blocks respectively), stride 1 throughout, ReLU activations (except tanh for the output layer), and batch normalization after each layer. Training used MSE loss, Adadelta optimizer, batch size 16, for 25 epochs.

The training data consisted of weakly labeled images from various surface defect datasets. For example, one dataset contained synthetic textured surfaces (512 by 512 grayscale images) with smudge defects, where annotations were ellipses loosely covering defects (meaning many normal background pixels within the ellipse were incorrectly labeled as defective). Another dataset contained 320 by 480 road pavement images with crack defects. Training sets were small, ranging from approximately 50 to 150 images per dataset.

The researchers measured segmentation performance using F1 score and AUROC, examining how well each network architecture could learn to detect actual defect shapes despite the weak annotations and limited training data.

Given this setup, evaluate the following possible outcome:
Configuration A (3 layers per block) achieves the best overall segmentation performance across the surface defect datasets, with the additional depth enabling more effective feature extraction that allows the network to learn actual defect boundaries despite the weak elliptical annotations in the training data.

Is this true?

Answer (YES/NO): NO